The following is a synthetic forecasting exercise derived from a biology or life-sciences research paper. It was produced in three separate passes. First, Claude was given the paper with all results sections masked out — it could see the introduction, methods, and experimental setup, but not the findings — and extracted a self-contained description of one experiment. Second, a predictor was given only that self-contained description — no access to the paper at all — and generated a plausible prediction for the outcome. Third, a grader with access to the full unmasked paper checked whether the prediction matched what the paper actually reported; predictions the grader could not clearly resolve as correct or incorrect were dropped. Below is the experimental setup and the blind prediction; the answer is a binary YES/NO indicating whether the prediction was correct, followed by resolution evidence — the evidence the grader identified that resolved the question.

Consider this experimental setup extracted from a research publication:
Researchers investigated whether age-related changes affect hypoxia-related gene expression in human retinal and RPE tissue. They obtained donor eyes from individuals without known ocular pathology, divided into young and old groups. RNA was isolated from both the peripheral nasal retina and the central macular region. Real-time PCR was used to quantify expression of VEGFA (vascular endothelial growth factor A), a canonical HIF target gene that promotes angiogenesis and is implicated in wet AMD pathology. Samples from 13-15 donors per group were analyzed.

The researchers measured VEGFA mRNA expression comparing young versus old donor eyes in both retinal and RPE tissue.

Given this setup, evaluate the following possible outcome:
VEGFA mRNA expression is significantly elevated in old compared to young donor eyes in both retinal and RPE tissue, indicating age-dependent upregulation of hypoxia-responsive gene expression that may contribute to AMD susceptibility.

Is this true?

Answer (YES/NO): YES